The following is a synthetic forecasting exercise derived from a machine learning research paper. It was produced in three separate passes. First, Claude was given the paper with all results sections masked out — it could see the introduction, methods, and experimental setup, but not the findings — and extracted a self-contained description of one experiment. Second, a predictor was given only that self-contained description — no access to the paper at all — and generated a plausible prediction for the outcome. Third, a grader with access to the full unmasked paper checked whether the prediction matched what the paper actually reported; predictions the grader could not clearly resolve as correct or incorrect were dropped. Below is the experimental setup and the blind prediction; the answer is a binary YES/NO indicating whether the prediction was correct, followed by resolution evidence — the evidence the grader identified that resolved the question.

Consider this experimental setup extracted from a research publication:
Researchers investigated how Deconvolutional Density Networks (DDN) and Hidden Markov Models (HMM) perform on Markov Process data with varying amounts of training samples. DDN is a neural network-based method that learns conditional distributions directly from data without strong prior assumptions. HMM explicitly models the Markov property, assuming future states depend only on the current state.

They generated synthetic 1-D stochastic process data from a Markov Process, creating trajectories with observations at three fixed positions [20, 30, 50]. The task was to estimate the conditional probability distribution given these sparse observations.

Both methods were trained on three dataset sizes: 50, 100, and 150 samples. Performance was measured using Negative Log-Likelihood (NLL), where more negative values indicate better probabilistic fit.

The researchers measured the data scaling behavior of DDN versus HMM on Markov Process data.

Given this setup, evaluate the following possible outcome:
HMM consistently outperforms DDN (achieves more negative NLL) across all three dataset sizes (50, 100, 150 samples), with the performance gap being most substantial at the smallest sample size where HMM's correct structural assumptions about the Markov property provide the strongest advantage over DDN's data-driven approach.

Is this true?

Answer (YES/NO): NO